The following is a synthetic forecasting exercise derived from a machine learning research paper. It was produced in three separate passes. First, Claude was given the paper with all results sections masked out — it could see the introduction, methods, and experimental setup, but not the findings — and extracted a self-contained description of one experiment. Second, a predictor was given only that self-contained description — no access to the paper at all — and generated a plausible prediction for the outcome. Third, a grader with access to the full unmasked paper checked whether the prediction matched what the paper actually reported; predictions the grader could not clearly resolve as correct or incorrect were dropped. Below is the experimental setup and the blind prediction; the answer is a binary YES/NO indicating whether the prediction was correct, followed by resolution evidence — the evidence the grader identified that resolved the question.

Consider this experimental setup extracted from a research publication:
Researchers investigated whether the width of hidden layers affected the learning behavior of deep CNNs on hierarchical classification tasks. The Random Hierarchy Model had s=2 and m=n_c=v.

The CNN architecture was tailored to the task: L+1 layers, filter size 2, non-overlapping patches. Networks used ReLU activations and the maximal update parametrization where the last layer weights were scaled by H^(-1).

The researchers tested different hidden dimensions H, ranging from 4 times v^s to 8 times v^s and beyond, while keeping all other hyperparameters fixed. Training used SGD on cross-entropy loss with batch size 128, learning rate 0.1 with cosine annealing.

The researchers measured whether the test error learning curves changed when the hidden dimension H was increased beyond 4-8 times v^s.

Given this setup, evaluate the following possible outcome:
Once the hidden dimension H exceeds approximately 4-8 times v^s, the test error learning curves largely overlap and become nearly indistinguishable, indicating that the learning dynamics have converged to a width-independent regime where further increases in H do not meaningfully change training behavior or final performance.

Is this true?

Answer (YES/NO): YES